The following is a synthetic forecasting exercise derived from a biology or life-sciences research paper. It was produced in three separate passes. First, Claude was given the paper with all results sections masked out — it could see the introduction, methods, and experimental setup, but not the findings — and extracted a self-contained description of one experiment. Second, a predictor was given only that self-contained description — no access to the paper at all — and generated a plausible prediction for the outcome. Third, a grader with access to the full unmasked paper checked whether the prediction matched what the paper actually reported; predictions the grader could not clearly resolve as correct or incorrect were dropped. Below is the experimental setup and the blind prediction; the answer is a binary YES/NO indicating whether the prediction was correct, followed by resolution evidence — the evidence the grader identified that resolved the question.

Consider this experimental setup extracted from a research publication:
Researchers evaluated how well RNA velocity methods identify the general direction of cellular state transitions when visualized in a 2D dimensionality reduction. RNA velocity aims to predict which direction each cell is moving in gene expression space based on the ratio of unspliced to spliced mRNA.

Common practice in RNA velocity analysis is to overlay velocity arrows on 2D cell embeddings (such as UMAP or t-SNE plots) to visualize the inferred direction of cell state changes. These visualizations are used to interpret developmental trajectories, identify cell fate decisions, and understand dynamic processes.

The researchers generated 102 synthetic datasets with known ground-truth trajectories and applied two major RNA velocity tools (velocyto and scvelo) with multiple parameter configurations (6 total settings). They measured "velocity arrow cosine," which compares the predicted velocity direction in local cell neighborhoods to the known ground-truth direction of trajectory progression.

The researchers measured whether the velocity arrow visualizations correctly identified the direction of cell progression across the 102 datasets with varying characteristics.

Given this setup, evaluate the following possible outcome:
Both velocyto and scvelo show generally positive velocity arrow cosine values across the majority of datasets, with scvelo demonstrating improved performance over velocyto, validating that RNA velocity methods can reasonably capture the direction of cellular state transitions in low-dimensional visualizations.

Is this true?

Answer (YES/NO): NO